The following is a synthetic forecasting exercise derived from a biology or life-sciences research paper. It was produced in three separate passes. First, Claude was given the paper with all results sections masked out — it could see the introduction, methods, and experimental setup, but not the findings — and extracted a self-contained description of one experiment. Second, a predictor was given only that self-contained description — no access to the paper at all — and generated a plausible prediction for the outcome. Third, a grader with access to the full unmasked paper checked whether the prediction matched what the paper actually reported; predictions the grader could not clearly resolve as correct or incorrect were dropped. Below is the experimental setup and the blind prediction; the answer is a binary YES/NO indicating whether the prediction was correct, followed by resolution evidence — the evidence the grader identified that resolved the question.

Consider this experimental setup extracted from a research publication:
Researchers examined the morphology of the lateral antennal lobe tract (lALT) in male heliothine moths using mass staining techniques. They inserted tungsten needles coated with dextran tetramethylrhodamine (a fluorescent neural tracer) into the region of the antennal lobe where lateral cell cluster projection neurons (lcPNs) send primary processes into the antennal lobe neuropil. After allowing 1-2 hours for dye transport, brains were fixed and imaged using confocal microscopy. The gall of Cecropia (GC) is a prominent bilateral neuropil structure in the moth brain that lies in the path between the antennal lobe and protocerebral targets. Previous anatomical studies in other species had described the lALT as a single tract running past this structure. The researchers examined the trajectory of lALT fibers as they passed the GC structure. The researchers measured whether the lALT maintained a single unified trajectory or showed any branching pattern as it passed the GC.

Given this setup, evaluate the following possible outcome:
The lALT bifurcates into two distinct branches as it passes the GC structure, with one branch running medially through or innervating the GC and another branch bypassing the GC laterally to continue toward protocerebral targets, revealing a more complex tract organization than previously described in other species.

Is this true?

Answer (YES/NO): NO